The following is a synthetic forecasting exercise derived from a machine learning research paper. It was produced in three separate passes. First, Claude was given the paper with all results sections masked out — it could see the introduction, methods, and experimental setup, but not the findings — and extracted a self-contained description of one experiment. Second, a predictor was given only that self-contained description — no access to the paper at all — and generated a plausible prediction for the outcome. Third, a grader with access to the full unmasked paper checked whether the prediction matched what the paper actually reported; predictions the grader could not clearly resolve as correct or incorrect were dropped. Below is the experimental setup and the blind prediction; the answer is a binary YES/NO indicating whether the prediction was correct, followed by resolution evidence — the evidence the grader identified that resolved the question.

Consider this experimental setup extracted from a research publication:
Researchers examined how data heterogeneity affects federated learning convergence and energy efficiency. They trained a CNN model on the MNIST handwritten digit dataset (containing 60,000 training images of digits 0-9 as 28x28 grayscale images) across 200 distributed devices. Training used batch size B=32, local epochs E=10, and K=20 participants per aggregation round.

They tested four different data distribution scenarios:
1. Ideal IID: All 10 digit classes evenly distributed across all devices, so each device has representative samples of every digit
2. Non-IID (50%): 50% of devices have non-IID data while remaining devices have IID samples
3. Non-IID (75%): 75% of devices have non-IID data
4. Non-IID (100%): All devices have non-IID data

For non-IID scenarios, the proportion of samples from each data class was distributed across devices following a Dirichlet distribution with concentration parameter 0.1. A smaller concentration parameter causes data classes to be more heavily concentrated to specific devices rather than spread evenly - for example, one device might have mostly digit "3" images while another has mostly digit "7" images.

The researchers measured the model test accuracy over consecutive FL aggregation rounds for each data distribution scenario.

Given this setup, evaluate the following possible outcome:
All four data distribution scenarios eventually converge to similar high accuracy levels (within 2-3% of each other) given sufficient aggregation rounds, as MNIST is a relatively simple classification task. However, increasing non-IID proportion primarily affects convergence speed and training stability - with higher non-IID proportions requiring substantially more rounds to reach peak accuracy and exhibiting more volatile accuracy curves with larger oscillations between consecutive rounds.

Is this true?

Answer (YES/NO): NO